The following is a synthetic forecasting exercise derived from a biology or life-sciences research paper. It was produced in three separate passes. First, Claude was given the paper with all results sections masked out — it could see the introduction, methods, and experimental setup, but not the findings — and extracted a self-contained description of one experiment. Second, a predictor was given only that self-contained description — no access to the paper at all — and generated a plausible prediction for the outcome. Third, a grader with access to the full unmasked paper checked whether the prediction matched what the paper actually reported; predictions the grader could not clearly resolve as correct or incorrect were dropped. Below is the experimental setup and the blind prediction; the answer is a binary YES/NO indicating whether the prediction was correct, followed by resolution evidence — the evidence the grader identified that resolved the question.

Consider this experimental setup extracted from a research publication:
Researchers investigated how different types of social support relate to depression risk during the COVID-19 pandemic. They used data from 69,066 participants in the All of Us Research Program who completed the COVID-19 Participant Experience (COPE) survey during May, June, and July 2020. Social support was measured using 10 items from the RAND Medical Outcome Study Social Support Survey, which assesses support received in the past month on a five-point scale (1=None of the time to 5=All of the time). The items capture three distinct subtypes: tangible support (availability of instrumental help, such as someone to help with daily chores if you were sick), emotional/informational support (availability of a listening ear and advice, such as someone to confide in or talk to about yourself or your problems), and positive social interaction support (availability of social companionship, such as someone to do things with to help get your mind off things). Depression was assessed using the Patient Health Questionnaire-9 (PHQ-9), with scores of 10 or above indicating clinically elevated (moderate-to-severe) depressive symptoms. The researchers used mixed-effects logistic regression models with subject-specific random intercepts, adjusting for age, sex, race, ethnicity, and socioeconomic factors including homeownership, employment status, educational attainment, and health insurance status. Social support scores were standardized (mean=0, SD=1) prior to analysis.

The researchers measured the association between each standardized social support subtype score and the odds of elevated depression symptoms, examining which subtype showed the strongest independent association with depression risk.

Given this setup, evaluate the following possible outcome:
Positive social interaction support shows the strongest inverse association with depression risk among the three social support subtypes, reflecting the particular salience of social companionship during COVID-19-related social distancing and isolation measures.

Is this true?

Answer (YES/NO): NO